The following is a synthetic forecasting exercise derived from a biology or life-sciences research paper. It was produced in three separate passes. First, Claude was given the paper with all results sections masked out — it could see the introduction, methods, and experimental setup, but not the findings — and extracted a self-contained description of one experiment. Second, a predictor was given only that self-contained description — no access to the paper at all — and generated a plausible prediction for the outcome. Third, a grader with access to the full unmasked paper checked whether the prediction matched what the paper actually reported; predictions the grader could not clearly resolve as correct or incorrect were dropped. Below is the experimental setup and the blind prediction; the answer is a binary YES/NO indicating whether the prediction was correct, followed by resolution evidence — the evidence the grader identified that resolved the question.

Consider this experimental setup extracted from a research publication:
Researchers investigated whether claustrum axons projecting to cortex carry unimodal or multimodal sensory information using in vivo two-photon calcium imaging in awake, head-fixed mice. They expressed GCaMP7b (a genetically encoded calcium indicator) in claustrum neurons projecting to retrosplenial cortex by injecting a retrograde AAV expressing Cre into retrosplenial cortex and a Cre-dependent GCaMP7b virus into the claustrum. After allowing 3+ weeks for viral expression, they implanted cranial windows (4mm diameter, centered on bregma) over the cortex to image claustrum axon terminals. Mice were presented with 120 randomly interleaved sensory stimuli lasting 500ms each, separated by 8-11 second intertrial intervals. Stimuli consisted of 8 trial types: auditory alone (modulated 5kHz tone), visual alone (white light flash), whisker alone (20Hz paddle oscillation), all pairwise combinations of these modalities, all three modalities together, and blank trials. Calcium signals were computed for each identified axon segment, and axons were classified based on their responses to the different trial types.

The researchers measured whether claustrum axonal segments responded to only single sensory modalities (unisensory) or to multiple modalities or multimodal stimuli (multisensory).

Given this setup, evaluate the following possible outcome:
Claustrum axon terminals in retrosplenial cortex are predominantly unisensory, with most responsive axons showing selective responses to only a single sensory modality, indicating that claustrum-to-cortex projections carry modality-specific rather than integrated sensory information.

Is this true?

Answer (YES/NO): NO